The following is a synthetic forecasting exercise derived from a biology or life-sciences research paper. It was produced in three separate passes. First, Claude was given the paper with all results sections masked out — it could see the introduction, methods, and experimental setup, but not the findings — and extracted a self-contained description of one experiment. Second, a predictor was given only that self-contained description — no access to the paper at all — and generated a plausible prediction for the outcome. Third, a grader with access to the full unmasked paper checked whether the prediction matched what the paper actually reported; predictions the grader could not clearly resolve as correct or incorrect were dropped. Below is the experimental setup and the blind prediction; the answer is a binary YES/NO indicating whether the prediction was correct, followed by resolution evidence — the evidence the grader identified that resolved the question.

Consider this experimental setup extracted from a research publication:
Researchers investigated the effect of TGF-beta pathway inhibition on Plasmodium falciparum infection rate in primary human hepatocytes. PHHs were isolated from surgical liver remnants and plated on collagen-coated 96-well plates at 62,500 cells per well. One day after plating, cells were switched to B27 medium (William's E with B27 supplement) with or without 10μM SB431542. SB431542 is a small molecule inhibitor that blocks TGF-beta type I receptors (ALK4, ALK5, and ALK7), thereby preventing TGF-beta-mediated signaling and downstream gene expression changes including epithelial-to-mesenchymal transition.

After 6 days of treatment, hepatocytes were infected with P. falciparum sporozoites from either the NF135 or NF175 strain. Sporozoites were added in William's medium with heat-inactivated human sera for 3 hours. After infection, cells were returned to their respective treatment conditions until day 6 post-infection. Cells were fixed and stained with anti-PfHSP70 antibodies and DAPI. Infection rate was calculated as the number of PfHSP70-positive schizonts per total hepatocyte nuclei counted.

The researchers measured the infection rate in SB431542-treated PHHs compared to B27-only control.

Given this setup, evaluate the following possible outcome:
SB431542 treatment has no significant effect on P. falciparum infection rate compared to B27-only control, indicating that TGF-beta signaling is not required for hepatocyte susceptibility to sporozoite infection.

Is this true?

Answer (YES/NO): NO